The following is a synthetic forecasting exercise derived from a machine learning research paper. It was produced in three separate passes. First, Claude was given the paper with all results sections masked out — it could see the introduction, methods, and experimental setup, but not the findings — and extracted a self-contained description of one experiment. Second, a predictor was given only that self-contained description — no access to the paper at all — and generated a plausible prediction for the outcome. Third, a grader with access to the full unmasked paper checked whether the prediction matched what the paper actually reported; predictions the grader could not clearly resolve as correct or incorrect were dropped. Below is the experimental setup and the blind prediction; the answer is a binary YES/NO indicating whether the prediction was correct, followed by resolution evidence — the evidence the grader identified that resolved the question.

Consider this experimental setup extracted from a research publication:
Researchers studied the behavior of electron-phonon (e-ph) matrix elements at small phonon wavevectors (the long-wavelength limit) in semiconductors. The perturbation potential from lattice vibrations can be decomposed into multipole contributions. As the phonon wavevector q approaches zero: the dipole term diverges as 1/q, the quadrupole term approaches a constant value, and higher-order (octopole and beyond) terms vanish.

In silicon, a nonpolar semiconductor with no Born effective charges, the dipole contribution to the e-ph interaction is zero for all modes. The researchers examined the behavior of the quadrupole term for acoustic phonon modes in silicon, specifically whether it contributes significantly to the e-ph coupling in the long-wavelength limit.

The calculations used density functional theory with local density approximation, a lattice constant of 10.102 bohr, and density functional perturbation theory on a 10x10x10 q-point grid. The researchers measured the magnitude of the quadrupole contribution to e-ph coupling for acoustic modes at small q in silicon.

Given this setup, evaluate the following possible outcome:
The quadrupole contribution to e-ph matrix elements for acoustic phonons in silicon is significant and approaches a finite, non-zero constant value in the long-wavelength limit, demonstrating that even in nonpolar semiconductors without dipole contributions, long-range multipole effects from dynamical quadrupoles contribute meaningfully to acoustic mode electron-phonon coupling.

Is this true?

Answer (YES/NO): NO